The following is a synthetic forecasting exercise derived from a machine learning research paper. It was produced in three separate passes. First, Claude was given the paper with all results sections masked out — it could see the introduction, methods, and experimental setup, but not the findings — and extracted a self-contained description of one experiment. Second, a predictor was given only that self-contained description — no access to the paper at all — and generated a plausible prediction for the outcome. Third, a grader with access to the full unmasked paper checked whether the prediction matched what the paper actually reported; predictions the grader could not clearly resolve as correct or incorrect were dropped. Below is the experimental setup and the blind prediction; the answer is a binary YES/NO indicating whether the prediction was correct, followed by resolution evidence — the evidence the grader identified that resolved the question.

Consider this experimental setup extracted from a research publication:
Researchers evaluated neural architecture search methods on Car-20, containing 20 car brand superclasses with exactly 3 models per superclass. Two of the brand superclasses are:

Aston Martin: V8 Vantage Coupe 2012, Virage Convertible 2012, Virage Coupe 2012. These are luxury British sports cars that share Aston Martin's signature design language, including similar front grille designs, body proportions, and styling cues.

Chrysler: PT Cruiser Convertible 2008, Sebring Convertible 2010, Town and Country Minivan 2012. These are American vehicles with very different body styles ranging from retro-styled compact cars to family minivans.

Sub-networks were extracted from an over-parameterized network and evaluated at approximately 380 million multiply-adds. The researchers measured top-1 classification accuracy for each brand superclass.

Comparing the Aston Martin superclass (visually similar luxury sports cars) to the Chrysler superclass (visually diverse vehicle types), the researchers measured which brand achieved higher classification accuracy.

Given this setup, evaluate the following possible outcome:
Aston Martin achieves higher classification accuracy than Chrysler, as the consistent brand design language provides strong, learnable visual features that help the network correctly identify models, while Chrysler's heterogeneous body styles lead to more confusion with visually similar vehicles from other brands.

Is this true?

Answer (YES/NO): NO